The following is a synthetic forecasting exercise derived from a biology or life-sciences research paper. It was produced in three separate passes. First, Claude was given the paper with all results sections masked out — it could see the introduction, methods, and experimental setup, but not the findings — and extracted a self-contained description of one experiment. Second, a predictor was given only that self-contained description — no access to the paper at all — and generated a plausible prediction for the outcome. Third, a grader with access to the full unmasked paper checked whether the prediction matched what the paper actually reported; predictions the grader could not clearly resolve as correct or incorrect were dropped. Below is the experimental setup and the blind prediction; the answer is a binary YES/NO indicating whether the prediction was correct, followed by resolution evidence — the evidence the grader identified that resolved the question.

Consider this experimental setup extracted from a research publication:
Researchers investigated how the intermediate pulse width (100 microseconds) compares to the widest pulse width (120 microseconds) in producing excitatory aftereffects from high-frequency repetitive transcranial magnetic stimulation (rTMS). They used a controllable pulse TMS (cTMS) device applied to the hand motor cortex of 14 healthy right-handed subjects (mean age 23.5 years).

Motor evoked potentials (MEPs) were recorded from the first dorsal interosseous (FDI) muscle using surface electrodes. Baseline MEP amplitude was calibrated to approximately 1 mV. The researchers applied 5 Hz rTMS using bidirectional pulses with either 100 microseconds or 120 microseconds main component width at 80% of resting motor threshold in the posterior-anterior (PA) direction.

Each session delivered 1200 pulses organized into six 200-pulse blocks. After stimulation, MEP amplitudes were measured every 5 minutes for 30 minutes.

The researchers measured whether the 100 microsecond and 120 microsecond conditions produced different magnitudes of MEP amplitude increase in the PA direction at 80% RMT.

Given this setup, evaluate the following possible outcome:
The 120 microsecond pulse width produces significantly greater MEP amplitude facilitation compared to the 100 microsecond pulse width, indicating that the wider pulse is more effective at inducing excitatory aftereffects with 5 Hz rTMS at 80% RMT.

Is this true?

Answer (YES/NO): NO